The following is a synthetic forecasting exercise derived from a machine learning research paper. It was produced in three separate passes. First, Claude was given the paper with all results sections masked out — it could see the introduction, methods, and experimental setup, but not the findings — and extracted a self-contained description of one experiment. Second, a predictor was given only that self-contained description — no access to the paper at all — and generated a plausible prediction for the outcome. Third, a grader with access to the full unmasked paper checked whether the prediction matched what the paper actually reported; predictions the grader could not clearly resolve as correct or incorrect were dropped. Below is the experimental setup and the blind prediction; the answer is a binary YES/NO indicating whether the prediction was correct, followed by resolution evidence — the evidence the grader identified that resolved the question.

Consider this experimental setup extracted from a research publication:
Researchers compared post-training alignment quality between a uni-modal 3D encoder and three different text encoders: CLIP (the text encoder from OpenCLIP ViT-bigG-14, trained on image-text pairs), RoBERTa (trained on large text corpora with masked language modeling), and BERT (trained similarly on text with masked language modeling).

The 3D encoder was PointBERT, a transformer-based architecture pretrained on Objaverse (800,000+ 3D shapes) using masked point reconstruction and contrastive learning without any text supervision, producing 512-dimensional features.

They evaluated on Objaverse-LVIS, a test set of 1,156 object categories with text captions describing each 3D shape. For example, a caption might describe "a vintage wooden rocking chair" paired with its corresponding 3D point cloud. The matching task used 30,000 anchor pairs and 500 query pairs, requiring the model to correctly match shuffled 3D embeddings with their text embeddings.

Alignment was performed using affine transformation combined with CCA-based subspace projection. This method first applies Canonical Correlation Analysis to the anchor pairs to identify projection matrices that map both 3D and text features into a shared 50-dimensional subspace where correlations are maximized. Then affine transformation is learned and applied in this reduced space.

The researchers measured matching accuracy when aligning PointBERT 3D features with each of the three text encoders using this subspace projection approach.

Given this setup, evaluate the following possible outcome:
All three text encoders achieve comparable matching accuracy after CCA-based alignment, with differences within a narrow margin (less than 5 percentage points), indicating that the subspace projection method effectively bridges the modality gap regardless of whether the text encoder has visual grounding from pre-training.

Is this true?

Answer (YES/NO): NO